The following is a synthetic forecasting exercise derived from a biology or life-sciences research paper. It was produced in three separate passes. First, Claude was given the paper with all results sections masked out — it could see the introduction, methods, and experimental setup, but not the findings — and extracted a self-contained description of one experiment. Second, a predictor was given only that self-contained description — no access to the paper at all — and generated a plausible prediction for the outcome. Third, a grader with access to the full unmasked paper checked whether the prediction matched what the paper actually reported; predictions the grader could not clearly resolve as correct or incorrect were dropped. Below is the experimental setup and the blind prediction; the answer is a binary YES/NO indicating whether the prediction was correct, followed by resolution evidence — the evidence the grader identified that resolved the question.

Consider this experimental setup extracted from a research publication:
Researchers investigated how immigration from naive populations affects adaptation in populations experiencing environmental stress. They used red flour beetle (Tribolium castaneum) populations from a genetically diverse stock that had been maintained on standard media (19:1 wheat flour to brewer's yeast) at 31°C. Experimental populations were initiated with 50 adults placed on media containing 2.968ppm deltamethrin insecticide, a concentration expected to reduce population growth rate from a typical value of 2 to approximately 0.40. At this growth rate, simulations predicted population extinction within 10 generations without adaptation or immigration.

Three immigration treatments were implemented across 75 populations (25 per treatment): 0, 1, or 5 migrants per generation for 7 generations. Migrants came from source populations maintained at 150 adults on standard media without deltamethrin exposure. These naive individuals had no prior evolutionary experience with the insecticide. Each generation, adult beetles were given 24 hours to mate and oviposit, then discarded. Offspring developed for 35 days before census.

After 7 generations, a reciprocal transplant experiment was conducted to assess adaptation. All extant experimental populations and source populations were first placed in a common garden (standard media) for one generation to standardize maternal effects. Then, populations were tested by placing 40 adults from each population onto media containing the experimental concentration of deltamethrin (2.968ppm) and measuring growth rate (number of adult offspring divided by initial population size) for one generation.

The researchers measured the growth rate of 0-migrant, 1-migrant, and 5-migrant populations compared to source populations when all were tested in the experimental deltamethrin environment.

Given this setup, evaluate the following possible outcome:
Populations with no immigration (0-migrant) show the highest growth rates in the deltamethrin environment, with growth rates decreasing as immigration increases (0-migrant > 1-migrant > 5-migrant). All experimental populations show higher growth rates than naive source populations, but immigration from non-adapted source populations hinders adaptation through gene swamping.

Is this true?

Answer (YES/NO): NO